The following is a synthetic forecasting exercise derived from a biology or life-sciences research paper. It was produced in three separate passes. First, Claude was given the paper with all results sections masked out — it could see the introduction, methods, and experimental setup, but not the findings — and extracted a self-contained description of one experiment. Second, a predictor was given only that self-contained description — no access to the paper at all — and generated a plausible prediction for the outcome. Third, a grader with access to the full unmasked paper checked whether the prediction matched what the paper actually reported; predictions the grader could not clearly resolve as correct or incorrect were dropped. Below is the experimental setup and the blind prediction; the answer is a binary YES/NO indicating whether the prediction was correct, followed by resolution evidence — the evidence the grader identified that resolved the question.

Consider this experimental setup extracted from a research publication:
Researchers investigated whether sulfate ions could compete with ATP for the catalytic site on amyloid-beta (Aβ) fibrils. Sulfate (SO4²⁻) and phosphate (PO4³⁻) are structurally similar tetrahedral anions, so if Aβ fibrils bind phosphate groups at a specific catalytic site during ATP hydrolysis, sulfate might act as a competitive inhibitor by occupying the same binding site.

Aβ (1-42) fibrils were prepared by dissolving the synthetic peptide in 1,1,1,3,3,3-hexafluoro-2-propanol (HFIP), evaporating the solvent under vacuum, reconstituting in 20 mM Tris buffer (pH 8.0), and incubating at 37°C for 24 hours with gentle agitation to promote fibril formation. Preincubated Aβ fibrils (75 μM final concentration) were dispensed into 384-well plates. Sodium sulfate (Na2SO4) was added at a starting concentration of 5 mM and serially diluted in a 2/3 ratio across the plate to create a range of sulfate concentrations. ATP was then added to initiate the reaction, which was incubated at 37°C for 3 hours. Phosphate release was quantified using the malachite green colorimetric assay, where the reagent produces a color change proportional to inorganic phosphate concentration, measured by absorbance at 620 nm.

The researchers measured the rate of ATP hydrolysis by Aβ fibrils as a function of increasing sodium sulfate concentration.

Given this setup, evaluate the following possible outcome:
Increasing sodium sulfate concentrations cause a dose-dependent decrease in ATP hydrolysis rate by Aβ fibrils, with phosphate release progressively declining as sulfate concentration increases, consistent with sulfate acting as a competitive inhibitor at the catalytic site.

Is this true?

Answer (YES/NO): NO